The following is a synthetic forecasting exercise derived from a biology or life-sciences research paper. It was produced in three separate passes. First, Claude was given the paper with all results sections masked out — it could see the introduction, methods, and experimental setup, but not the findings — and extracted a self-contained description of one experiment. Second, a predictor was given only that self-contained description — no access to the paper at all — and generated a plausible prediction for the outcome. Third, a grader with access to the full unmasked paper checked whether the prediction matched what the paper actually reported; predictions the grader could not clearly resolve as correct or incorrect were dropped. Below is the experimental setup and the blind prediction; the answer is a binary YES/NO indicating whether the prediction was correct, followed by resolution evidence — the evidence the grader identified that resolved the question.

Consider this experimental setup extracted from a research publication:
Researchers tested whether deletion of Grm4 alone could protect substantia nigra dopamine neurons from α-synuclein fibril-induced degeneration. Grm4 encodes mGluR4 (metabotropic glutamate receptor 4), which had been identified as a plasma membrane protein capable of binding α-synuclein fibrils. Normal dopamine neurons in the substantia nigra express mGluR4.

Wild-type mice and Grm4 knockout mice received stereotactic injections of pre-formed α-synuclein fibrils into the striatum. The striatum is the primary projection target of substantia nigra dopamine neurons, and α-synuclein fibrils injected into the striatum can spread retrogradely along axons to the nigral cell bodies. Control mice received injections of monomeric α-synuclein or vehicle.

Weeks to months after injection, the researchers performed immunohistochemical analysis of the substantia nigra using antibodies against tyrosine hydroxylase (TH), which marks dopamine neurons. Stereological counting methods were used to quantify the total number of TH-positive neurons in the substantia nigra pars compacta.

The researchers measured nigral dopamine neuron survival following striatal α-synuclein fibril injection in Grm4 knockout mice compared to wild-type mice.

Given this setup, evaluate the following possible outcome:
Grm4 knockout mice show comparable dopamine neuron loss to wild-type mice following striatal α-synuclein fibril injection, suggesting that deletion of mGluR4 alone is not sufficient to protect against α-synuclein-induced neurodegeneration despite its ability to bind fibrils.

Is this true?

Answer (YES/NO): NO